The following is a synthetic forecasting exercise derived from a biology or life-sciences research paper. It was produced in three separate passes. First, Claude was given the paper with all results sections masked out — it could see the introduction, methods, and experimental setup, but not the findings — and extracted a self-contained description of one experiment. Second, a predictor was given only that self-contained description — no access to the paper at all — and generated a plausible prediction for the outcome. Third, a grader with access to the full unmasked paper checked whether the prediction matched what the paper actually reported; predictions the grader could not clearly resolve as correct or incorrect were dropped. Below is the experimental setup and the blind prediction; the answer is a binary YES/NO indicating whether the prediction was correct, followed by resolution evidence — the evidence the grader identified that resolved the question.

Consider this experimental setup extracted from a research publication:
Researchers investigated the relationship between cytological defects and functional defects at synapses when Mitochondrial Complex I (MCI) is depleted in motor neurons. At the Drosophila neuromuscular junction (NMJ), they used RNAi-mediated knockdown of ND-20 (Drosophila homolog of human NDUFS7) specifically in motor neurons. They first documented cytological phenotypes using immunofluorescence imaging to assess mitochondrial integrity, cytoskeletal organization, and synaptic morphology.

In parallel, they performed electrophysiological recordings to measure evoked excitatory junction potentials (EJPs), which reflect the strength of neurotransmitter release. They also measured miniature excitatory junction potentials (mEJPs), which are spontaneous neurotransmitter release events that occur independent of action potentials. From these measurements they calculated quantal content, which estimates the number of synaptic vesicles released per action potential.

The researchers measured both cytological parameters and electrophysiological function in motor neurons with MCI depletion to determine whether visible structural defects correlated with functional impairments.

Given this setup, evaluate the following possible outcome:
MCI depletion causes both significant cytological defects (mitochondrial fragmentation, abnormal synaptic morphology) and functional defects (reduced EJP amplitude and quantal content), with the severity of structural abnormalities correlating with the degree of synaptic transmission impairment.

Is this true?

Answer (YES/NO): NO